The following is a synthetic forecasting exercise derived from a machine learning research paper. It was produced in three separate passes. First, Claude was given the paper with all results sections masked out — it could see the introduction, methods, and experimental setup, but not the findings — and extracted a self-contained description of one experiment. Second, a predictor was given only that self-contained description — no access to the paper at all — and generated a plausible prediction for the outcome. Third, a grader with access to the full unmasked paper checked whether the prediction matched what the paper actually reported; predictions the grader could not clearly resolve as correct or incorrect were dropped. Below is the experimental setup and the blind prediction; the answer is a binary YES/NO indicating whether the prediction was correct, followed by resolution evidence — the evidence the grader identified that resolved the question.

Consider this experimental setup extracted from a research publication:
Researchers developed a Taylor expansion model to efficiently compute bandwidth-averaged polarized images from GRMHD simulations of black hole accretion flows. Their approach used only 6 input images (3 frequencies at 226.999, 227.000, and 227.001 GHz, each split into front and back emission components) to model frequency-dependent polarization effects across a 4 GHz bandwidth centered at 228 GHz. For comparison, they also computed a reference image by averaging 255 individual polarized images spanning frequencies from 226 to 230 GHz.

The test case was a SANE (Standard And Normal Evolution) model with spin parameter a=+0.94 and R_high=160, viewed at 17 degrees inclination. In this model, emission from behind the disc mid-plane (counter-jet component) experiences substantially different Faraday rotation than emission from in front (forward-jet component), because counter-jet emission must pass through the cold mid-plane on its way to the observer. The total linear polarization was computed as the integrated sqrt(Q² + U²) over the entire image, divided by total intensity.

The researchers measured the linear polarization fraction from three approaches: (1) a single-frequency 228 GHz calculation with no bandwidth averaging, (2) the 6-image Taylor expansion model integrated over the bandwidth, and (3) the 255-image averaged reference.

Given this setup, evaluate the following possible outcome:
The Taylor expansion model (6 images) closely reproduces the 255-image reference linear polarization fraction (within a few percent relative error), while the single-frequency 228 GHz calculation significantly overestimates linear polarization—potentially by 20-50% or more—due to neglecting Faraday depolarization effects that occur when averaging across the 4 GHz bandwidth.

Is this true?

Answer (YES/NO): NO